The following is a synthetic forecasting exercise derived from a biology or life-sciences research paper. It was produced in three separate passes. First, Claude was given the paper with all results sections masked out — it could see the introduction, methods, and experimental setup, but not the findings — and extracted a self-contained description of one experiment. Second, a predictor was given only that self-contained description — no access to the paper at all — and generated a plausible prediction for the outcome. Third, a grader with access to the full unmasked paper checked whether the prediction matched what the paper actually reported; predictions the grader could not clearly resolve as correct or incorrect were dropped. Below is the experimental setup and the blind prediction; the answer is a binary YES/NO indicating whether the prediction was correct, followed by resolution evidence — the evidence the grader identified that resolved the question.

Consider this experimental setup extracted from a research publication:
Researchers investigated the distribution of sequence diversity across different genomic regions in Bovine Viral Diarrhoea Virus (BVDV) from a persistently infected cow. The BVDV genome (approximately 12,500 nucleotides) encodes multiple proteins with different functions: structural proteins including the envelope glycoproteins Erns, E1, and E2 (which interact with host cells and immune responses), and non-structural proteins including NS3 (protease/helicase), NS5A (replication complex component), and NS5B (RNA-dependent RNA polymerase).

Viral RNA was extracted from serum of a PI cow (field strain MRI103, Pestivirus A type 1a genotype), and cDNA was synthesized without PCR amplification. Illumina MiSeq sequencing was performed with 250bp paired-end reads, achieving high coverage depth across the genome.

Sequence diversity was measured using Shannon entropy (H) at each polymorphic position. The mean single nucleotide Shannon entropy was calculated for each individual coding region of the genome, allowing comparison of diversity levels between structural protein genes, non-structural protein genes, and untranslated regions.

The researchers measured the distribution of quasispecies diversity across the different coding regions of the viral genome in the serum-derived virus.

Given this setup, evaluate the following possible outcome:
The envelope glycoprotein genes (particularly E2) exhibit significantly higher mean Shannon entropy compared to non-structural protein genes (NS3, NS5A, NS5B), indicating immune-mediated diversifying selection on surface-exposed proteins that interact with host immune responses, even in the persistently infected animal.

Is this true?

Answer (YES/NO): YES